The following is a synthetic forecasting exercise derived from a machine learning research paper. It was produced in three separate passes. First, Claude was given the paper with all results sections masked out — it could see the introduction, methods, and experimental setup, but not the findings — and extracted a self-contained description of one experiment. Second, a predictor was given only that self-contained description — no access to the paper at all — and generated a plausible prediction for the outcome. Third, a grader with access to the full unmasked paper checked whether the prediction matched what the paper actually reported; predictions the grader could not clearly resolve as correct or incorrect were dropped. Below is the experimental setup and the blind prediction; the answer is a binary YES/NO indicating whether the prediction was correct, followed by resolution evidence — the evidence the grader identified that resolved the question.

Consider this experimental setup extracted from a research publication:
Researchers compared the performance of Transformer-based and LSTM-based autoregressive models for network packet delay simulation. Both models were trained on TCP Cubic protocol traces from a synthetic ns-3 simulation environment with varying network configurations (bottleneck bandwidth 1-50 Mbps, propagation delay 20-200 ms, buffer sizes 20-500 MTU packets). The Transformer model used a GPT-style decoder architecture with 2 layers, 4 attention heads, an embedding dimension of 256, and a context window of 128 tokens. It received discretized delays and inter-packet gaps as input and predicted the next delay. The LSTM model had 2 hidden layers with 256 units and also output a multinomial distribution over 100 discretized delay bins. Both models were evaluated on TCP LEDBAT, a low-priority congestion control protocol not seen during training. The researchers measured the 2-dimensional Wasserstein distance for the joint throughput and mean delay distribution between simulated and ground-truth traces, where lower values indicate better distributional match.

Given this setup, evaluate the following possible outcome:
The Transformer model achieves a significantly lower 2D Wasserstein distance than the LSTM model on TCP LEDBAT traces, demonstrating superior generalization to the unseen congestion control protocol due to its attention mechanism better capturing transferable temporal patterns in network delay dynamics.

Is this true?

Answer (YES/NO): NO